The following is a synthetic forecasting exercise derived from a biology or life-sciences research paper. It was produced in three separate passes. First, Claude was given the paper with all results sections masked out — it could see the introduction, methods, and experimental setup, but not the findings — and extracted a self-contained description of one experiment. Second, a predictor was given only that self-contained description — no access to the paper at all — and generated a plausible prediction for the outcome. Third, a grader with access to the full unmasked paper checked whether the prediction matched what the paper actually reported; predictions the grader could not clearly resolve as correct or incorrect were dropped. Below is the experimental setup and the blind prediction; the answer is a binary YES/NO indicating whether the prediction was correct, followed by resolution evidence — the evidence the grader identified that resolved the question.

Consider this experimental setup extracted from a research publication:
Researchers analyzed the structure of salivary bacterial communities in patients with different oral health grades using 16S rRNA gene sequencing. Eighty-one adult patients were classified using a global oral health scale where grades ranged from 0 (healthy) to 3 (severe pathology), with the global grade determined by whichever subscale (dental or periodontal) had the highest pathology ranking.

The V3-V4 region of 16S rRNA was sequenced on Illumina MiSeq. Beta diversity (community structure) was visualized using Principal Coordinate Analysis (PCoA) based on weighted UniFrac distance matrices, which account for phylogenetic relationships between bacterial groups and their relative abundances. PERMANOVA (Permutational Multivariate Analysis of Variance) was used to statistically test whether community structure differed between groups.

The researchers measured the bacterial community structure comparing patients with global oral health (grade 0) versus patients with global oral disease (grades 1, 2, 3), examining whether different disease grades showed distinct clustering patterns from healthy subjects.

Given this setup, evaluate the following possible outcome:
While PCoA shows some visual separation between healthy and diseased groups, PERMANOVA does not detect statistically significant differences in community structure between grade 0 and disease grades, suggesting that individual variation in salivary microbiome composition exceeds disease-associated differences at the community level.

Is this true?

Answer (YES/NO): NO